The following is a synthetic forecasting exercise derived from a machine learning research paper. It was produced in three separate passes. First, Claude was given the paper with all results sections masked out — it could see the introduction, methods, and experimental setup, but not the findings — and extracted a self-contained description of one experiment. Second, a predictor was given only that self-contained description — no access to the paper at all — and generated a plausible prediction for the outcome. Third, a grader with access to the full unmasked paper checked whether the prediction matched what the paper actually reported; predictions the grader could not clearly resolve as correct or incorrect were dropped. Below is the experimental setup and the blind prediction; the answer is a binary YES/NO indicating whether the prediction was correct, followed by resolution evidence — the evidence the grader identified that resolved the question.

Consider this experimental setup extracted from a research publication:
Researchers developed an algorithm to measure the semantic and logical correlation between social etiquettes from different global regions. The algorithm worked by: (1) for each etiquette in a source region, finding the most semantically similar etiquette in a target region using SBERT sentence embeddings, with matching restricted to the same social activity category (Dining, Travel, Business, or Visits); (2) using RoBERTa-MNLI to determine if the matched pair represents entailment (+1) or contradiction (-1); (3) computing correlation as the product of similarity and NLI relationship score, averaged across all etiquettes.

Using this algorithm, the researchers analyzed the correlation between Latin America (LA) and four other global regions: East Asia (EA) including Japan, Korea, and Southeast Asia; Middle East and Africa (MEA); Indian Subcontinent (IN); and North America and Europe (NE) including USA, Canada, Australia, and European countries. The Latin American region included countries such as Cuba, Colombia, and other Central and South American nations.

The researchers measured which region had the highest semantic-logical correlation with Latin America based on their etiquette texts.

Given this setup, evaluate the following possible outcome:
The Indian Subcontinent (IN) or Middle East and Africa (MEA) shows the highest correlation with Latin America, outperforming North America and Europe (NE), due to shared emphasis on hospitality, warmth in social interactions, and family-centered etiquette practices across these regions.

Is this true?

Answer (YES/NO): NO